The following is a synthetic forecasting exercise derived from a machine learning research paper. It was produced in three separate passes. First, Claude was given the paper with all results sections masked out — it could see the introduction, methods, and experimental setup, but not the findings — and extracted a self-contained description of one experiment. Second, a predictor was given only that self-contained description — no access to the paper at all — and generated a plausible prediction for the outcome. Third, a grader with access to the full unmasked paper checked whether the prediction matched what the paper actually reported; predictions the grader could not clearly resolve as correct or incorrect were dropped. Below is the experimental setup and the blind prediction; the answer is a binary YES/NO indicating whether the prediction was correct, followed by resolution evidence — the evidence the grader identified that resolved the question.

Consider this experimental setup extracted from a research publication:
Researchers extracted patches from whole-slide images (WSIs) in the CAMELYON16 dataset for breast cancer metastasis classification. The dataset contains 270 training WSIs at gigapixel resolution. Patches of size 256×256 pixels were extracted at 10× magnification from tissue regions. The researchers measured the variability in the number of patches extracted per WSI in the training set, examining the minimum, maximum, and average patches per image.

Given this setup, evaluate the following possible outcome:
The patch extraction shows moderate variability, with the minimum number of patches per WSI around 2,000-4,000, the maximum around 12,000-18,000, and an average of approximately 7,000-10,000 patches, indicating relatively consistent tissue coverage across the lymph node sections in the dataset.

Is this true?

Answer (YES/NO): NO